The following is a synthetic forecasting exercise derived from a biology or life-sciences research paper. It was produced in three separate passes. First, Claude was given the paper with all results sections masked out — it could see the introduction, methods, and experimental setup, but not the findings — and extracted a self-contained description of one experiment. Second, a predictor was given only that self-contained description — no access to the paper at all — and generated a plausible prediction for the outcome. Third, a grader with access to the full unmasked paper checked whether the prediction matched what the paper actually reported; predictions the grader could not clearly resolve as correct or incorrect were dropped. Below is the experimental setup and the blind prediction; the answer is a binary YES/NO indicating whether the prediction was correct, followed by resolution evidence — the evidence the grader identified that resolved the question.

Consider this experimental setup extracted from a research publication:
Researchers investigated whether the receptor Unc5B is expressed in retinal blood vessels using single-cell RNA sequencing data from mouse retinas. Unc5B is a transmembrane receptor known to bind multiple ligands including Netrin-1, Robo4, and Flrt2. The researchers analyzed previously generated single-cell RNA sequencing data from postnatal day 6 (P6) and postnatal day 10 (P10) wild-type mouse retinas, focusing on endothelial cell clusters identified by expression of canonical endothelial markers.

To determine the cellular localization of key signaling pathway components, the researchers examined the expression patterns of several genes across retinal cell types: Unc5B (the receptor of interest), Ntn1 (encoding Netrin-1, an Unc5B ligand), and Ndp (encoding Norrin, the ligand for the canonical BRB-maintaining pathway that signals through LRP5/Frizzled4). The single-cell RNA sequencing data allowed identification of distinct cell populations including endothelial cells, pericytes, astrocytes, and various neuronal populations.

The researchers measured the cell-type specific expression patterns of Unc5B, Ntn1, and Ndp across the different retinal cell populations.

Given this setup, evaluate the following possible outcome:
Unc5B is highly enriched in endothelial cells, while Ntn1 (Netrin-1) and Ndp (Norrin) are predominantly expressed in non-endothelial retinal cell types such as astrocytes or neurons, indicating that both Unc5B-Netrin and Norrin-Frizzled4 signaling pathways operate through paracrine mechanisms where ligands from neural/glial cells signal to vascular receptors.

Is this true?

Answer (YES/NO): NO